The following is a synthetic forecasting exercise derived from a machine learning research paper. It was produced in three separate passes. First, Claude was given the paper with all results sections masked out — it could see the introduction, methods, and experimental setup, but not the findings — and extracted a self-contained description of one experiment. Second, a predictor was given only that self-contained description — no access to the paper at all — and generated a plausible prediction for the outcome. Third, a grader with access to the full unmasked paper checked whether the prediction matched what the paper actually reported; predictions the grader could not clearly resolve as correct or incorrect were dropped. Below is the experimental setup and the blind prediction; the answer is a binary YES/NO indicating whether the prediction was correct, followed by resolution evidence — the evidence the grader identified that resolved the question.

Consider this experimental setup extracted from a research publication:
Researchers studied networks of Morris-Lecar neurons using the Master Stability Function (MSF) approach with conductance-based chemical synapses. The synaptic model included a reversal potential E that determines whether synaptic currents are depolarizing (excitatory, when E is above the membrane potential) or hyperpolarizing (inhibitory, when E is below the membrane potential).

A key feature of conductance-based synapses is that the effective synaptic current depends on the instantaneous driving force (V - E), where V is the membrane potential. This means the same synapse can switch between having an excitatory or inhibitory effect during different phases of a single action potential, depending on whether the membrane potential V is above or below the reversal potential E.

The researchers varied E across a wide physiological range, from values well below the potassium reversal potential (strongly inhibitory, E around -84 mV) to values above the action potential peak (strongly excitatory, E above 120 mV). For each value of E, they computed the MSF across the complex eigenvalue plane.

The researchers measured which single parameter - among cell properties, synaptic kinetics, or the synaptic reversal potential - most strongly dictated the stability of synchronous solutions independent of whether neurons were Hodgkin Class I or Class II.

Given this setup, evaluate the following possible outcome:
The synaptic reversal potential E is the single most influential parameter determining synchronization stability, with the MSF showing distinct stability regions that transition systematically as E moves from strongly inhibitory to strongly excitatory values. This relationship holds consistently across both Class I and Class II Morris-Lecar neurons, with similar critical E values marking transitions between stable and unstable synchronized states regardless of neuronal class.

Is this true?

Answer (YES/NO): YES